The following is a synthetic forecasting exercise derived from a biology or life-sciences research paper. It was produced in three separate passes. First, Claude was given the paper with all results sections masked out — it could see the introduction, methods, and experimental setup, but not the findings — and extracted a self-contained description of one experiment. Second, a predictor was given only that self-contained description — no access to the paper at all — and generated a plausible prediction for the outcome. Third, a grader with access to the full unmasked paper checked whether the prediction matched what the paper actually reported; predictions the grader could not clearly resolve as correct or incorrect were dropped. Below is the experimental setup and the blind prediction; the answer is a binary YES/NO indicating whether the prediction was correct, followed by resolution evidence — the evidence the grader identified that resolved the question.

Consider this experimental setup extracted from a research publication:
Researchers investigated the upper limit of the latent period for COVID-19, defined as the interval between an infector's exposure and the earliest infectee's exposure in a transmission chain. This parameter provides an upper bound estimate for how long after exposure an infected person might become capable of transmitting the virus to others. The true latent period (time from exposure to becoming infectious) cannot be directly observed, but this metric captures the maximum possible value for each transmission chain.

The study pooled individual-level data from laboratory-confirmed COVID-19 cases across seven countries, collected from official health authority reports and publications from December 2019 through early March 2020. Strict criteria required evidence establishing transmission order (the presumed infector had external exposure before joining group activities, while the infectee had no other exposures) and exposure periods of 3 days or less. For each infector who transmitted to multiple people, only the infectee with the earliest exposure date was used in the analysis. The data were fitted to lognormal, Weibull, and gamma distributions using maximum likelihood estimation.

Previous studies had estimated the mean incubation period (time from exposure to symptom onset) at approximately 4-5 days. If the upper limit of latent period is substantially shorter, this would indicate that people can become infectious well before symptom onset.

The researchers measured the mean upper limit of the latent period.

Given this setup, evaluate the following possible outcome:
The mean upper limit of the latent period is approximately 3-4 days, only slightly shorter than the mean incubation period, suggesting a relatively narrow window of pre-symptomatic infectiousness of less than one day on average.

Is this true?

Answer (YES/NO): NO